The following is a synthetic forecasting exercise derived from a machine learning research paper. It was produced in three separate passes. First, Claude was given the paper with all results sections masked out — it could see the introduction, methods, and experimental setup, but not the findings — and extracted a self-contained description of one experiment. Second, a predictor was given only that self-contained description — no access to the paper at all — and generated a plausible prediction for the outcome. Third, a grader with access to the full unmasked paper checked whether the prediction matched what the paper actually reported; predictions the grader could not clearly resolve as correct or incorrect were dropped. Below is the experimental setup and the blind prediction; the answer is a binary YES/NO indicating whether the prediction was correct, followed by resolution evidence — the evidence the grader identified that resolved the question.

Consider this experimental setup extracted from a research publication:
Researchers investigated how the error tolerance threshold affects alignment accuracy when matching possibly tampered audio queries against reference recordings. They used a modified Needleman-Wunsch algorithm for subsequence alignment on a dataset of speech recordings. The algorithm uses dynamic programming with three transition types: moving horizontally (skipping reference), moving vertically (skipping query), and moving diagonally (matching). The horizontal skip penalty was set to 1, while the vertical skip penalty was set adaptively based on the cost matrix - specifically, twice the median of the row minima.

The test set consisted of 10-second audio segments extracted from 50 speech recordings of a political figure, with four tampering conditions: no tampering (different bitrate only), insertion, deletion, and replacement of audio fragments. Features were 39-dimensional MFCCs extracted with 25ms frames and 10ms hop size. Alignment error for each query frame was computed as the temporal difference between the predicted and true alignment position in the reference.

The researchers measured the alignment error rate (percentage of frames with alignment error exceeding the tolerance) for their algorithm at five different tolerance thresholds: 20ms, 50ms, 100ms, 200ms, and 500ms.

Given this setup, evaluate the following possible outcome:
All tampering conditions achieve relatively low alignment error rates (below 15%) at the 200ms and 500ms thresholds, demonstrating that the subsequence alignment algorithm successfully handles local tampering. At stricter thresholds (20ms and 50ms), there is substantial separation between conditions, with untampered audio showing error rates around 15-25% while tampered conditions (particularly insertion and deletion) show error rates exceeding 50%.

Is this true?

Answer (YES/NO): NO